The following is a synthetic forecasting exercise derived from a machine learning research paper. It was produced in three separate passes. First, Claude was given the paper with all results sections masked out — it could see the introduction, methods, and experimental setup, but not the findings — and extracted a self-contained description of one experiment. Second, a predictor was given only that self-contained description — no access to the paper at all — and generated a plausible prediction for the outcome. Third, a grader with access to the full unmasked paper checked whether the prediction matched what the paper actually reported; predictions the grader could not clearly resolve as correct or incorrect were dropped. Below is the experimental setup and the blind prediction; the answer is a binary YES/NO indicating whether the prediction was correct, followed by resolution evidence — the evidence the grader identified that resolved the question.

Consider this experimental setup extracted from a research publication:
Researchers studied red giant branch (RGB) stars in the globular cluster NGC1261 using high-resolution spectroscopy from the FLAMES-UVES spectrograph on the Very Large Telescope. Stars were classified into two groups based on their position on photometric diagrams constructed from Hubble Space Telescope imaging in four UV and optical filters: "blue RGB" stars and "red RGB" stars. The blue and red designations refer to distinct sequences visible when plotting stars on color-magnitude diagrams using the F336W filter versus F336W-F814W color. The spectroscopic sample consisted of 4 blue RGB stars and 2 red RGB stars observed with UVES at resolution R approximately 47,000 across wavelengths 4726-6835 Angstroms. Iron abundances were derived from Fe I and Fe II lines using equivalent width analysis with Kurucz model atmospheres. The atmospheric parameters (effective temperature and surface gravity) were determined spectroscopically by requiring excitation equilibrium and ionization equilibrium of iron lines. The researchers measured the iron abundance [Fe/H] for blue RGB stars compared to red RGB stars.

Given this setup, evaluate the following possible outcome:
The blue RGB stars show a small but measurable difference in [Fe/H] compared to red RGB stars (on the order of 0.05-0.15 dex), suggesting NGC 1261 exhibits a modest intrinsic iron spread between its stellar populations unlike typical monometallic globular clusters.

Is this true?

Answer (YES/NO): YES